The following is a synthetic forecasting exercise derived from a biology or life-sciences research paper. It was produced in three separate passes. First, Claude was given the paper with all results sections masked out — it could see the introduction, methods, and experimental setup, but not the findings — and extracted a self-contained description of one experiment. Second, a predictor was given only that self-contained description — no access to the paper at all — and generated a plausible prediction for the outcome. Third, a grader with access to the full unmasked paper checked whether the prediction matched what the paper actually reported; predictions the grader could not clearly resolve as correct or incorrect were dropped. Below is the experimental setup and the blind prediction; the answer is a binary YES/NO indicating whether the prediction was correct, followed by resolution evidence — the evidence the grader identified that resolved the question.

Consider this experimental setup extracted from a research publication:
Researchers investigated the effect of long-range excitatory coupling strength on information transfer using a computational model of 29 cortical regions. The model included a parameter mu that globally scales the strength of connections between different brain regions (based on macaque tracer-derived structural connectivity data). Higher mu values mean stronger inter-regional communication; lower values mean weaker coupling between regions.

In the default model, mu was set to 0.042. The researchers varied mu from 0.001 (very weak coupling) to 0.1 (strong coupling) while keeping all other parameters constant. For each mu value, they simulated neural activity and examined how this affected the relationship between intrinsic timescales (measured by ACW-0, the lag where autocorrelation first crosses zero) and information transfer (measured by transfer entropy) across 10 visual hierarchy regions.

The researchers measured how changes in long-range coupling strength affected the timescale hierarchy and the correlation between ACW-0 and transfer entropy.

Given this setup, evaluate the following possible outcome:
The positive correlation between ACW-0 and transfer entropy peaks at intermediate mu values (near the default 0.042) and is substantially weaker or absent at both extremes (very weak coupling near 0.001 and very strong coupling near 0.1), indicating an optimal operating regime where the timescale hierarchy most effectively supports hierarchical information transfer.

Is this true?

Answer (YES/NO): NO